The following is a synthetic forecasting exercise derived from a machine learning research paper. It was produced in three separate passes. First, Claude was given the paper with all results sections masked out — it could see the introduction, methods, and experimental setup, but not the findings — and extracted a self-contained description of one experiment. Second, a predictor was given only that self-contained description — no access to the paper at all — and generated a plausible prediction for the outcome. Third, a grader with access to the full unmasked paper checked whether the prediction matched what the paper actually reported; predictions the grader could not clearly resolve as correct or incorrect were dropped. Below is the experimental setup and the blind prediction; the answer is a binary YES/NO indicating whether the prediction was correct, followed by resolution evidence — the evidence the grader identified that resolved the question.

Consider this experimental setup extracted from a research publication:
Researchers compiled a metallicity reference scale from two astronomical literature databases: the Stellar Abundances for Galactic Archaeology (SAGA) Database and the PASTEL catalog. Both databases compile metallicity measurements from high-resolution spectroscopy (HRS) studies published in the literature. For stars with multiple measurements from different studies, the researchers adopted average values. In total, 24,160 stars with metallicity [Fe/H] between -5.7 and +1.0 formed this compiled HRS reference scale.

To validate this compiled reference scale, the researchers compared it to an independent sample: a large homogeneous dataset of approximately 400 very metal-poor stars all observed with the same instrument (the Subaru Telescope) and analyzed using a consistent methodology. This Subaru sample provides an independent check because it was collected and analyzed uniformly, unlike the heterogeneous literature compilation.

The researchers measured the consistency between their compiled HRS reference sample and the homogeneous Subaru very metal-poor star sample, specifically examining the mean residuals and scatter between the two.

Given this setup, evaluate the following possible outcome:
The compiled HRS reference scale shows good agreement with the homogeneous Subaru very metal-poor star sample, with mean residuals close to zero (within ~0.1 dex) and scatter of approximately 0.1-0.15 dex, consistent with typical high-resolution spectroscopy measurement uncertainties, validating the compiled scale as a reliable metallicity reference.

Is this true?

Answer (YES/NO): NO